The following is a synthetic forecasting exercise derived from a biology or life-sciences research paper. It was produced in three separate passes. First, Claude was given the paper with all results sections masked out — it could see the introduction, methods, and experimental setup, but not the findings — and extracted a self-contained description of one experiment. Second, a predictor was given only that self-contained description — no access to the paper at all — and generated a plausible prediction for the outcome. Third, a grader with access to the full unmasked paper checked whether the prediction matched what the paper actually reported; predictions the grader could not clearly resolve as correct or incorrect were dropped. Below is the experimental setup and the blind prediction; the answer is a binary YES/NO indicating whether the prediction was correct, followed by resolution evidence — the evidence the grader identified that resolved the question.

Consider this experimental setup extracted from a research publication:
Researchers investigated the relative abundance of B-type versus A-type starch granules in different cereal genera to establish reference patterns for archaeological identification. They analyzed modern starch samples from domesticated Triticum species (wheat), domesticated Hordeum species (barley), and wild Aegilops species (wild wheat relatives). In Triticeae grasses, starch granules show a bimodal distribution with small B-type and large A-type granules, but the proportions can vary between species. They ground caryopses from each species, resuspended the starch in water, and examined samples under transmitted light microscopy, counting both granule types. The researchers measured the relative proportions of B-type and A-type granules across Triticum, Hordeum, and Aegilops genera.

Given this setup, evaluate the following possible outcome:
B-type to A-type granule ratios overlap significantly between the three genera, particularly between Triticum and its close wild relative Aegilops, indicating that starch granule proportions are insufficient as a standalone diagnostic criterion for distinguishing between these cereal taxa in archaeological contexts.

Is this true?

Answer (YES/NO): NO